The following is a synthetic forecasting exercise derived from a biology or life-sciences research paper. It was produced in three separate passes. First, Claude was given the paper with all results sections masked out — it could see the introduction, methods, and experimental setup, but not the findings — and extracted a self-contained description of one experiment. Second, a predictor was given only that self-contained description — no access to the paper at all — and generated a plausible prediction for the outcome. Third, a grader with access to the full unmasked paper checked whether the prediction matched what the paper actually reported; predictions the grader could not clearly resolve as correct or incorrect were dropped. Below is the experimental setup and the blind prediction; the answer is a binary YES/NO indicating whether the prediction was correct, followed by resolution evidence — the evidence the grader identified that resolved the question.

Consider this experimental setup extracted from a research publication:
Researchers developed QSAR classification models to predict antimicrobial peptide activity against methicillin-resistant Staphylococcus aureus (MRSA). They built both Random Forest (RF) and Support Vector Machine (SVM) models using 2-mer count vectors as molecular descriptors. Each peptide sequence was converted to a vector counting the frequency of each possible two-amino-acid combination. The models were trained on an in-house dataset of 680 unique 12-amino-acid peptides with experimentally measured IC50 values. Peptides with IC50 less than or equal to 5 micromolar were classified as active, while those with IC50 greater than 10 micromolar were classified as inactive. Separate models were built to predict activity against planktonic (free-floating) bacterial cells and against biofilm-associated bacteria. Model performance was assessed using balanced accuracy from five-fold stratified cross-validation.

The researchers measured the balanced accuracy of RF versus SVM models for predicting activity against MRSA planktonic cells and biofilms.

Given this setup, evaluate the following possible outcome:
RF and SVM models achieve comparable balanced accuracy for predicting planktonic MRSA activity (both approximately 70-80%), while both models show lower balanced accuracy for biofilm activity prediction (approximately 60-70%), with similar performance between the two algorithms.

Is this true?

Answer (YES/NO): NO